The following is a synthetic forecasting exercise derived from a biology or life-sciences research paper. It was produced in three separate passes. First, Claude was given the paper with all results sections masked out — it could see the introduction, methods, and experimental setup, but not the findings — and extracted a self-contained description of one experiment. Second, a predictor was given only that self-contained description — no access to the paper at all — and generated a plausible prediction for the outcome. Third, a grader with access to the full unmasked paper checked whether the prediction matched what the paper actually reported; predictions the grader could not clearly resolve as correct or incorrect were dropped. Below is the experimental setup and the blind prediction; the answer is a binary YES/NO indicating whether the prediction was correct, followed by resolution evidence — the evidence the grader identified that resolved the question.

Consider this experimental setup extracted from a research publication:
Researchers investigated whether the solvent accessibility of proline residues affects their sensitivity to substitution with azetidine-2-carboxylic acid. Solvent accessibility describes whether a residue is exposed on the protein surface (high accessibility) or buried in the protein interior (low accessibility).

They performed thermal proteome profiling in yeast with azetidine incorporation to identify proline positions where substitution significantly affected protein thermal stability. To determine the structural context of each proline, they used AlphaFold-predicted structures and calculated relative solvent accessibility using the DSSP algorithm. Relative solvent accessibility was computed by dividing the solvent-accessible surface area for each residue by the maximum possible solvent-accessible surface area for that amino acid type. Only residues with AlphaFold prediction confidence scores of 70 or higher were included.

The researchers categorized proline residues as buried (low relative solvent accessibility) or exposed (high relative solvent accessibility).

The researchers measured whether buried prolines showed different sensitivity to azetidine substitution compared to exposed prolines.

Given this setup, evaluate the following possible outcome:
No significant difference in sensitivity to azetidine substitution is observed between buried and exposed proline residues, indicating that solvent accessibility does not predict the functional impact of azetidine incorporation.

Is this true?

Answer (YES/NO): NO